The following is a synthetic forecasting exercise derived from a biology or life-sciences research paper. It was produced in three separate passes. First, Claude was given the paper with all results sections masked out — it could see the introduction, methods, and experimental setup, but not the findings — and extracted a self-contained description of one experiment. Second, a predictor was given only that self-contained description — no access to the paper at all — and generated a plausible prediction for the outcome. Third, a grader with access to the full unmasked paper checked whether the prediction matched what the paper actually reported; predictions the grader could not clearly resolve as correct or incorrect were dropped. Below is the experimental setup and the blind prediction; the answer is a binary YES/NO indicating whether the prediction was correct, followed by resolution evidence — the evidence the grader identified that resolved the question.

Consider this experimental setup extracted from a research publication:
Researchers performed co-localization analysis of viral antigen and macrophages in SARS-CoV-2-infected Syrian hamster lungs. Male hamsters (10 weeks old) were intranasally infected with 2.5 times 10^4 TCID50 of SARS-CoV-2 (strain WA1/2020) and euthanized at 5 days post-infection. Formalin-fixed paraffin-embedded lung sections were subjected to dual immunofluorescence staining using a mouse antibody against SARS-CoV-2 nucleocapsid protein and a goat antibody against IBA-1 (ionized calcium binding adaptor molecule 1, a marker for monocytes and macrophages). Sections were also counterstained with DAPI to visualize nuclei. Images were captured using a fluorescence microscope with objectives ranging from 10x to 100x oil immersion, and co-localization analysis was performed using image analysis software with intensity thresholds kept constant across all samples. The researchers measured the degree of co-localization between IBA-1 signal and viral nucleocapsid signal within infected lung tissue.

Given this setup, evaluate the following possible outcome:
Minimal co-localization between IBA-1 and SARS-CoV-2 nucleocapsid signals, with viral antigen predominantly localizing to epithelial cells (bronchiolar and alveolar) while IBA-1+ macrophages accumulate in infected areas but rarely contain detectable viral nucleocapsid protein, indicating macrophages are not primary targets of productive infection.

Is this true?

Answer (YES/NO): NO